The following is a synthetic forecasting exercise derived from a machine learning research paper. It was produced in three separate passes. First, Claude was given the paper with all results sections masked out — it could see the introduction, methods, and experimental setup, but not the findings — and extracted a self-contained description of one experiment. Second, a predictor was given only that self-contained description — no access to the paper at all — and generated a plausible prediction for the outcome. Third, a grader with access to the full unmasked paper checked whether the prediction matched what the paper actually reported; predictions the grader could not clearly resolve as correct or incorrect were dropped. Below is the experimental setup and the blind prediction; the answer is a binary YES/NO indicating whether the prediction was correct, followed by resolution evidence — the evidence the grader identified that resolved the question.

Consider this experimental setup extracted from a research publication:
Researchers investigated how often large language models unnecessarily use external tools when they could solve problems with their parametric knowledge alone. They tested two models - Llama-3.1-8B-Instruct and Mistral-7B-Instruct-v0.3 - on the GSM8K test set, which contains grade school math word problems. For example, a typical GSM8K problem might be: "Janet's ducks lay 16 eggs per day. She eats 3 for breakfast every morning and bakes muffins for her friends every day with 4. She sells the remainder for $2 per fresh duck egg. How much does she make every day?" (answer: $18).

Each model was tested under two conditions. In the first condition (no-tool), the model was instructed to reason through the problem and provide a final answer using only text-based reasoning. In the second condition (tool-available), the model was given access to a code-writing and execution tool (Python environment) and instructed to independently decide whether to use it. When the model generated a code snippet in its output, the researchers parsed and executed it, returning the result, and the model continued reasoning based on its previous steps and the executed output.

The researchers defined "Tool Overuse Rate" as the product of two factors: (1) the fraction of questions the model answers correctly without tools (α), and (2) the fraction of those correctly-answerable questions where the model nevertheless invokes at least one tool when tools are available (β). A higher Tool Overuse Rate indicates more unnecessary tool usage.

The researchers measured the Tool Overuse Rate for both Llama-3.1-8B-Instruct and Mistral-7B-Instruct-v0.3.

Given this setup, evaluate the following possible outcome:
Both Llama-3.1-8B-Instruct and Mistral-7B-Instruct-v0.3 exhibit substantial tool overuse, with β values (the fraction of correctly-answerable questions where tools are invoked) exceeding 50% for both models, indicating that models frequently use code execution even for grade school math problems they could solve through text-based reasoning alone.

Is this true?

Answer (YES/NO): NO